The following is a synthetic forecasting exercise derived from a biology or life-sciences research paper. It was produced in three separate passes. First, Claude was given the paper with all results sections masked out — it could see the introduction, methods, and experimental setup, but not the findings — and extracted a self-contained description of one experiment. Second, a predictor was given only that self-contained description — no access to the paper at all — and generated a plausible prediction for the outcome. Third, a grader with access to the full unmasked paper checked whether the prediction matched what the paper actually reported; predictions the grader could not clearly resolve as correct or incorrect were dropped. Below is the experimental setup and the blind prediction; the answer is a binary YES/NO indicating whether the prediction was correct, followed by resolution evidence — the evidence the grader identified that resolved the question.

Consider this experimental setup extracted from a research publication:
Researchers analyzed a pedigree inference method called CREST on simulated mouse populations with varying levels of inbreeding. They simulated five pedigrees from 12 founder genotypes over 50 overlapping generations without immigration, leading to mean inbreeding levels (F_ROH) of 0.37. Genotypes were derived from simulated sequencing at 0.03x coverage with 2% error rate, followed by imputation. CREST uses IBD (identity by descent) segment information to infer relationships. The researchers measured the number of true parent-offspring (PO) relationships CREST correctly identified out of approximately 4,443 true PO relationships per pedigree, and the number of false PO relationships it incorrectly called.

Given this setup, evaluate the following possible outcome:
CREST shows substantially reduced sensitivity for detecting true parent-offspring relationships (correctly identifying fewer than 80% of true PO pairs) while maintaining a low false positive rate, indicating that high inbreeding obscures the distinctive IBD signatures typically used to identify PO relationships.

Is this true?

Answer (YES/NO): NO